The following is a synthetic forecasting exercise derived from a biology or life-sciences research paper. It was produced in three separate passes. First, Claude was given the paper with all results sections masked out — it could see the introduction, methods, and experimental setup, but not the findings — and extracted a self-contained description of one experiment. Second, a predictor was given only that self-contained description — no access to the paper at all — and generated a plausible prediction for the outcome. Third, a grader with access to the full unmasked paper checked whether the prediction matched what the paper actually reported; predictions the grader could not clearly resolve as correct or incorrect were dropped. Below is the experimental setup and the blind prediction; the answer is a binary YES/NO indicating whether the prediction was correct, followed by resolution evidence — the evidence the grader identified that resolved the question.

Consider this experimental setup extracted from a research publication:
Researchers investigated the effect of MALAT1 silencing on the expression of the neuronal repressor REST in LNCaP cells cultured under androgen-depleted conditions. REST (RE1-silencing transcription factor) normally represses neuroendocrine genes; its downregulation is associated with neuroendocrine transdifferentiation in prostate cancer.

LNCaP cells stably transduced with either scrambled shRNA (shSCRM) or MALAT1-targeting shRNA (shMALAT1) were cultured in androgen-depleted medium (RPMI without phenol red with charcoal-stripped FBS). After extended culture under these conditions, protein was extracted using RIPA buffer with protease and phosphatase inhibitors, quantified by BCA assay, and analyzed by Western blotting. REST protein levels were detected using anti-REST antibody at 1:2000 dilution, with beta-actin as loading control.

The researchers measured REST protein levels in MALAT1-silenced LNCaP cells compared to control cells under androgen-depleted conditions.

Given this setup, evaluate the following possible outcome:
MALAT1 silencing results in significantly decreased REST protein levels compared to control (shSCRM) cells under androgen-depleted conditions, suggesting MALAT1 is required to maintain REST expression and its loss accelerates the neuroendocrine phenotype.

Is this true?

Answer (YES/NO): NO